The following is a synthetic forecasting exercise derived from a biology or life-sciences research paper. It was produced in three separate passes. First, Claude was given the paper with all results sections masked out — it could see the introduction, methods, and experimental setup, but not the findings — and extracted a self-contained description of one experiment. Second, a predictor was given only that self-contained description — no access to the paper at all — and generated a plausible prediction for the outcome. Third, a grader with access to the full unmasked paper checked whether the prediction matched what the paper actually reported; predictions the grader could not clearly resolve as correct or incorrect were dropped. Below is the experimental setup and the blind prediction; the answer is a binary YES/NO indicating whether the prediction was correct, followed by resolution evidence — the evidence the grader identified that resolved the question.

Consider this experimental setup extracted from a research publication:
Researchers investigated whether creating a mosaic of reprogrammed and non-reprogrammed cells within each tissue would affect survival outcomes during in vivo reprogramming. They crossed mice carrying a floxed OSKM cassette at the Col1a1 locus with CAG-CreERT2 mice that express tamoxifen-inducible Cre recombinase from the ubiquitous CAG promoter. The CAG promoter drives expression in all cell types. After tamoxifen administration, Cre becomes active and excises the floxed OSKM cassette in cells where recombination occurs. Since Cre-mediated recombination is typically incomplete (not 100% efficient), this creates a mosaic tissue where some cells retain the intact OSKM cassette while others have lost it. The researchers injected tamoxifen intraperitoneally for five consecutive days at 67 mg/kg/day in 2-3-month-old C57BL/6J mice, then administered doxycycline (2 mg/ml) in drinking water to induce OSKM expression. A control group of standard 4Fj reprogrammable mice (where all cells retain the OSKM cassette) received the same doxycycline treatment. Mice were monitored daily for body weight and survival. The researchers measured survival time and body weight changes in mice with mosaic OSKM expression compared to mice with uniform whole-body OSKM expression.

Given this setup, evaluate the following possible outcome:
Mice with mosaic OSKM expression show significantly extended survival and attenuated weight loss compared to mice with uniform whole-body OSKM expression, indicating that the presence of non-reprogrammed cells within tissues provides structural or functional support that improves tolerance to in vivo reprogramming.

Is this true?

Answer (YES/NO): NO